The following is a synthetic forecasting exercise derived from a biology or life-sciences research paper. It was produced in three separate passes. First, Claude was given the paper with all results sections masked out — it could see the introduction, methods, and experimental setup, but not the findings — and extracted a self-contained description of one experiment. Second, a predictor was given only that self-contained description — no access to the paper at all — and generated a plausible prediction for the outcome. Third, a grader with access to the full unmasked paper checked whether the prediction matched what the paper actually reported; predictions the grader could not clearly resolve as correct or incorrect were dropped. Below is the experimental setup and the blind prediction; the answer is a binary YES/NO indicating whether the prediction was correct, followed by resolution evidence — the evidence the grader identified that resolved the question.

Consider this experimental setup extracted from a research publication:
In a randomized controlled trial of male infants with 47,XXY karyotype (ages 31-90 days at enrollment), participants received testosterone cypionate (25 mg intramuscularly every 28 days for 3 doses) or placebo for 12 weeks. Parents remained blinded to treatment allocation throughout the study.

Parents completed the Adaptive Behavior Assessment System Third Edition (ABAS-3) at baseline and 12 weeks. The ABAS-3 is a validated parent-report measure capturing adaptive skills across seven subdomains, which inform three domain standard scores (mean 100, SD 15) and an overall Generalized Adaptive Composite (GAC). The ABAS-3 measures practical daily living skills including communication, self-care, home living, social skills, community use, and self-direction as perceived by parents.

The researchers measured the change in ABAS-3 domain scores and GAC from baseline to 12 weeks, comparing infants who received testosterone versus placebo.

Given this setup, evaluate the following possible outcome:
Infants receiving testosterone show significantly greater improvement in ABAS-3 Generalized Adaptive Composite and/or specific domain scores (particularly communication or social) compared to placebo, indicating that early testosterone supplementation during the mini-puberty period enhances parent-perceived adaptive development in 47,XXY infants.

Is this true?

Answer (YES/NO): NO